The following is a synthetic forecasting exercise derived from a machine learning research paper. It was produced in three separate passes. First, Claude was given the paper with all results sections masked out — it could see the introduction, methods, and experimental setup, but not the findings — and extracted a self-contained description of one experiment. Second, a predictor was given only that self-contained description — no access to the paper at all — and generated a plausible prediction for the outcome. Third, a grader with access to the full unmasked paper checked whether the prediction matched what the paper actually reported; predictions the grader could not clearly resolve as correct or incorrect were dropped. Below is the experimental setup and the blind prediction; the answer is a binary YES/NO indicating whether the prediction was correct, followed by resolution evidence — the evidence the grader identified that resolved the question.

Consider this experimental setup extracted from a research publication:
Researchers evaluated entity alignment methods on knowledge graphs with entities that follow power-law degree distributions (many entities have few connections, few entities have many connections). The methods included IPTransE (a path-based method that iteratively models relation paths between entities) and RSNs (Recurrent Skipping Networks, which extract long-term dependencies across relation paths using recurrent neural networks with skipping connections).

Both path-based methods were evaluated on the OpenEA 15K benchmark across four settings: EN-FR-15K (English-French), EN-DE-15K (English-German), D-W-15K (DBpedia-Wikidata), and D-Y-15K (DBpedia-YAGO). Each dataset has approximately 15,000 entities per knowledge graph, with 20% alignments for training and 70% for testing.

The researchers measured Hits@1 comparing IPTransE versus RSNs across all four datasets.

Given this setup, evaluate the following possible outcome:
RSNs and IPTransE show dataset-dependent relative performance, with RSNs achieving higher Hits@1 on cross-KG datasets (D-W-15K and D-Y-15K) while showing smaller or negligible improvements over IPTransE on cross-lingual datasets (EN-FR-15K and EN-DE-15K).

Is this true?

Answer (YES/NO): NO